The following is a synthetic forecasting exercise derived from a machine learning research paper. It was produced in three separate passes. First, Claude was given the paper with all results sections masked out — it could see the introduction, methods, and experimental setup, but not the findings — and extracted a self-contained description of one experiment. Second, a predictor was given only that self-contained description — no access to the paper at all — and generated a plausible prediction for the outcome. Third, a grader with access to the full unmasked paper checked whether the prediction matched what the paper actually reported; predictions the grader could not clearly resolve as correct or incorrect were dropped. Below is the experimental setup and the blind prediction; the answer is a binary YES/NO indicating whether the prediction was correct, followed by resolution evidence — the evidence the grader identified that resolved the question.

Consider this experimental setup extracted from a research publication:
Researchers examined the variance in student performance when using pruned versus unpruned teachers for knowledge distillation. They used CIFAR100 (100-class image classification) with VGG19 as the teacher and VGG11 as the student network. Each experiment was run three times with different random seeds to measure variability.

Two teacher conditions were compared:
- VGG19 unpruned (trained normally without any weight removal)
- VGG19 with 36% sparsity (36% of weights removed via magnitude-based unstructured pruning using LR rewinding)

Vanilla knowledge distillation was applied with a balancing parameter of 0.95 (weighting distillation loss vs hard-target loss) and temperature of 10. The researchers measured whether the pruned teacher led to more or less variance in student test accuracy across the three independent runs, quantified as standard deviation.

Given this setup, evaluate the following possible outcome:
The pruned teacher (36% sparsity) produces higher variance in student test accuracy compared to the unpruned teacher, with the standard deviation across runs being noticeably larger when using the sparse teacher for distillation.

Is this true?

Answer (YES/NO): NO